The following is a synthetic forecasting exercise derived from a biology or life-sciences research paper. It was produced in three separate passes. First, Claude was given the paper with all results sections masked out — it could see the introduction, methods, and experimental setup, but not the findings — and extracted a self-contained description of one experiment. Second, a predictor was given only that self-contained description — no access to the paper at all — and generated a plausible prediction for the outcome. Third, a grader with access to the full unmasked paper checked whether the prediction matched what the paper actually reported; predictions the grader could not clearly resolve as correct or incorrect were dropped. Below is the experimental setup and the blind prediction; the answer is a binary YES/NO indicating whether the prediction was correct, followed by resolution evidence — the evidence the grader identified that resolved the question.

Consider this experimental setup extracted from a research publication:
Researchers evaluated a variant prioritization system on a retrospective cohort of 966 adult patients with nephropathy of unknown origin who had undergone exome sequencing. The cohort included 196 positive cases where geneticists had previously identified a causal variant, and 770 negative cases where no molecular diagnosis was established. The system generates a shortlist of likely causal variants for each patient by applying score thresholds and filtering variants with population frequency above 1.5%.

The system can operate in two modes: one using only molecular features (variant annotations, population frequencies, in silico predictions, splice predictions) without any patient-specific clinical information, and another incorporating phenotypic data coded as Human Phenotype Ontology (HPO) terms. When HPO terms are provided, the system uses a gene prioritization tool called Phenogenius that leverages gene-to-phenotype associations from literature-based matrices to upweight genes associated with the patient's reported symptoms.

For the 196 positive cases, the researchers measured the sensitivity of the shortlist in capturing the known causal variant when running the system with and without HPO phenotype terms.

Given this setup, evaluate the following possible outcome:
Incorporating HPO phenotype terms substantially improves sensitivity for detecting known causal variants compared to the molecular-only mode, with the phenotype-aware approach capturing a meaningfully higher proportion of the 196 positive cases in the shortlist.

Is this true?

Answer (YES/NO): NO